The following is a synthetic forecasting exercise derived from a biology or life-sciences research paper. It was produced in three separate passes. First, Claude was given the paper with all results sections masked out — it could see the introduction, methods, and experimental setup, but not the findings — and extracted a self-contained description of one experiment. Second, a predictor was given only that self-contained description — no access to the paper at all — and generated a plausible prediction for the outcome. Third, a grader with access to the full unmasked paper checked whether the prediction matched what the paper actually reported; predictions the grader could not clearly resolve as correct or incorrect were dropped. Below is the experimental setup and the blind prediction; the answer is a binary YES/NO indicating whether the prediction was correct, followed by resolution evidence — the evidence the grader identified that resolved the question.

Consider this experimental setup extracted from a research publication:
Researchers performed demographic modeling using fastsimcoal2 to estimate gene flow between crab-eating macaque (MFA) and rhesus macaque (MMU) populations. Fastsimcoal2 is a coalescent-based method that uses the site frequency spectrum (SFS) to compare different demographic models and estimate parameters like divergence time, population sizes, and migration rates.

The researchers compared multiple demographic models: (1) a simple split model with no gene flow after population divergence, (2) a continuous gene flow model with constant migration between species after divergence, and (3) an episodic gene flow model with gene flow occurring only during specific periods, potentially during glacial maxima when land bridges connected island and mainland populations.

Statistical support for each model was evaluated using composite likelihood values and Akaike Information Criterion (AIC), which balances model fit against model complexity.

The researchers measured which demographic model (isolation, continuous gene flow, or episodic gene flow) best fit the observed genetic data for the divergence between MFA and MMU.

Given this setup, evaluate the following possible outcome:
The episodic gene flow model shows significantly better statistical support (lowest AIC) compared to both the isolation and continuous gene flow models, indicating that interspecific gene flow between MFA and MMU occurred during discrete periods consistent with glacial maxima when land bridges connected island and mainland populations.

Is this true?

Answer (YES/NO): NO